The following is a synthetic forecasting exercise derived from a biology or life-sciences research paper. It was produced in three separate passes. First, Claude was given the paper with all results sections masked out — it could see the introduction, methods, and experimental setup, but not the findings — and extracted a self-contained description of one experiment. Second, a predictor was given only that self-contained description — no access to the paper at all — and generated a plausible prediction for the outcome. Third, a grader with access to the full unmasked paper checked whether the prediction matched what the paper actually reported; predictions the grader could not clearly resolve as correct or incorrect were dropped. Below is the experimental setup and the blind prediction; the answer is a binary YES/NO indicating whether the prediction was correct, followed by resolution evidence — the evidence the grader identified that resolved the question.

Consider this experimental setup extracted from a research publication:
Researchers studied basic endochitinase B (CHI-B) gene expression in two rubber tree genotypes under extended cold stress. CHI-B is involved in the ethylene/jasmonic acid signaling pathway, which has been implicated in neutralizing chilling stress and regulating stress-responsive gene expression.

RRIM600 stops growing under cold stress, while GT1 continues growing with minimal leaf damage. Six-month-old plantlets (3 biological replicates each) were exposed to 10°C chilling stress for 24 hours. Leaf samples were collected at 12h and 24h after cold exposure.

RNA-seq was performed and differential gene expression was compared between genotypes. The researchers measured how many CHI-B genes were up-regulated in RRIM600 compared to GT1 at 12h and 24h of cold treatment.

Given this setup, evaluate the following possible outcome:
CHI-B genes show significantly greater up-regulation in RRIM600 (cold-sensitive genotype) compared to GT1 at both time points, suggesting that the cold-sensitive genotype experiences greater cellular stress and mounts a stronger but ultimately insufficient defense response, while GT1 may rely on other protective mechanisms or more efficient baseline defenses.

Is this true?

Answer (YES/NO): NO